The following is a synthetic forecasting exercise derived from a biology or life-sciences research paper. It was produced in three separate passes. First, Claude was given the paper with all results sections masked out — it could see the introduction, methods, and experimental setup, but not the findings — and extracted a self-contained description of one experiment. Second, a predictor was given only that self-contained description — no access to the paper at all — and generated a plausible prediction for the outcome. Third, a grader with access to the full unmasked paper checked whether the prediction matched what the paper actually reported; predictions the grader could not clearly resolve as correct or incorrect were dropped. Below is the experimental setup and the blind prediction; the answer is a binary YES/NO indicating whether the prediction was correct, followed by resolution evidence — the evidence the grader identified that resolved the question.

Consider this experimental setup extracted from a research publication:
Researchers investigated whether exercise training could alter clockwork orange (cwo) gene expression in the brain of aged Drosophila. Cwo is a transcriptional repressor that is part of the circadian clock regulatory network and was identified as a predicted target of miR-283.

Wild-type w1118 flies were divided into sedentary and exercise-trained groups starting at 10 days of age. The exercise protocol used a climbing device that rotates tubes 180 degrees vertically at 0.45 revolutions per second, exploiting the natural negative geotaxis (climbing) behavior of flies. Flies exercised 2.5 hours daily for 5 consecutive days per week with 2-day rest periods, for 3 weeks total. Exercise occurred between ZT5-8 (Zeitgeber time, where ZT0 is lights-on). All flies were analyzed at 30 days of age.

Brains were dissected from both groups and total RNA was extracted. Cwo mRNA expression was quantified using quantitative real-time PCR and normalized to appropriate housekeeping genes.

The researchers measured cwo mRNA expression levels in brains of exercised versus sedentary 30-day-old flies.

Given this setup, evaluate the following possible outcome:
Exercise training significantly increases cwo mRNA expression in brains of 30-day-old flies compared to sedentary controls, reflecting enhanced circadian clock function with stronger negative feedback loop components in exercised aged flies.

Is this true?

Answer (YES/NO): YES